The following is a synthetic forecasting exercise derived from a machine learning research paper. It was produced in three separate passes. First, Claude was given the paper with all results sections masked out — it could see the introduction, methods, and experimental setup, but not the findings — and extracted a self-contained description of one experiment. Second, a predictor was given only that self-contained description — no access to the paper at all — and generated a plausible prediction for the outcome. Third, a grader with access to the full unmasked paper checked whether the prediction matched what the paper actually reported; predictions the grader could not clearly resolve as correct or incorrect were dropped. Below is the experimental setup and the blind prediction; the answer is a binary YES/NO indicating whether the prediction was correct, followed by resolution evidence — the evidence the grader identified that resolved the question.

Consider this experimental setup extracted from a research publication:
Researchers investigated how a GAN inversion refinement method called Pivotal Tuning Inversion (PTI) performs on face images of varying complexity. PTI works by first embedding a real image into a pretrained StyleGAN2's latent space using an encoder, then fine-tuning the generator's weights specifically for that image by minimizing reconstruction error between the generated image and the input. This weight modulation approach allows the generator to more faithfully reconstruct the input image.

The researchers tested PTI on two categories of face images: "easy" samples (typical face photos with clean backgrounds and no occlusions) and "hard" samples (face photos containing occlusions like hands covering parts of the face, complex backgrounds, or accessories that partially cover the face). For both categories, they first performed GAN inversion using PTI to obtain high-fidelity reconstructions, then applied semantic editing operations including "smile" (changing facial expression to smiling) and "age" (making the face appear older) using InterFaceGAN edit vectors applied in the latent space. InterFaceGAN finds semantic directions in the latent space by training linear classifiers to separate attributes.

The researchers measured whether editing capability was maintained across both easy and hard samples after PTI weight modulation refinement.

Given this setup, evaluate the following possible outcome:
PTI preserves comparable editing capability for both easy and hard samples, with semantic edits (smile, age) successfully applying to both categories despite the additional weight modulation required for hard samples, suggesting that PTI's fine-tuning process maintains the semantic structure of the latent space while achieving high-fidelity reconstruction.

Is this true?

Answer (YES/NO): NO